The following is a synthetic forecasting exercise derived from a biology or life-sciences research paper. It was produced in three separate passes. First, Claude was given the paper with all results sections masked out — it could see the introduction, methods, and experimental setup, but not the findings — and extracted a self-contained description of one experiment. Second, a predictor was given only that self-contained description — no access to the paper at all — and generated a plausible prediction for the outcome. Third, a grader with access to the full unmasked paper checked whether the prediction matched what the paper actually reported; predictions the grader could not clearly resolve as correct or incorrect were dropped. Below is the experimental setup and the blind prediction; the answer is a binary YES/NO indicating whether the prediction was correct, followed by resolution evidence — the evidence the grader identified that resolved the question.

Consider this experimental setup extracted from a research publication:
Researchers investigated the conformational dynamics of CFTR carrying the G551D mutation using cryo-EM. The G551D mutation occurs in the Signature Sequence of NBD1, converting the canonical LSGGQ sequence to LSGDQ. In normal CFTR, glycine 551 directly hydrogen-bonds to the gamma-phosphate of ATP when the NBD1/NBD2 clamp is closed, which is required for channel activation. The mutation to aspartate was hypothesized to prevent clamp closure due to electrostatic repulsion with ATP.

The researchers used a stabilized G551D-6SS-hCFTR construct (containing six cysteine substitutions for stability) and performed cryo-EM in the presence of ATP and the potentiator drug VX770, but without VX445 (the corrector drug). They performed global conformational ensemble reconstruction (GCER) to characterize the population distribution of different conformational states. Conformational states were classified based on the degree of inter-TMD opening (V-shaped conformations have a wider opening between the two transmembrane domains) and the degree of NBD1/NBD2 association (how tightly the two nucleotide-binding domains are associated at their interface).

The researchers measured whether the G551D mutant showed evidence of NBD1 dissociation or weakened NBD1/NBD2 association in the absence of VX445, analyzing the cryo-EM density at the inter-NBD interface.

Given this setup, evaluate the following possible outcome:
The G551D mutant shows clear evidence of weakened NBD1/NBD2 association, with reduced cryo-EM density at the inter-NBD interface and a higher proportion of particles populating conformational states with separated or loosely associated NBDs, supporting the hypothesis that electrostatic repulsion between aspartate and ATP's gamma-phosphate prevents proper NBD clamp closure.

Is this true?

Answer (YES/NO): YES